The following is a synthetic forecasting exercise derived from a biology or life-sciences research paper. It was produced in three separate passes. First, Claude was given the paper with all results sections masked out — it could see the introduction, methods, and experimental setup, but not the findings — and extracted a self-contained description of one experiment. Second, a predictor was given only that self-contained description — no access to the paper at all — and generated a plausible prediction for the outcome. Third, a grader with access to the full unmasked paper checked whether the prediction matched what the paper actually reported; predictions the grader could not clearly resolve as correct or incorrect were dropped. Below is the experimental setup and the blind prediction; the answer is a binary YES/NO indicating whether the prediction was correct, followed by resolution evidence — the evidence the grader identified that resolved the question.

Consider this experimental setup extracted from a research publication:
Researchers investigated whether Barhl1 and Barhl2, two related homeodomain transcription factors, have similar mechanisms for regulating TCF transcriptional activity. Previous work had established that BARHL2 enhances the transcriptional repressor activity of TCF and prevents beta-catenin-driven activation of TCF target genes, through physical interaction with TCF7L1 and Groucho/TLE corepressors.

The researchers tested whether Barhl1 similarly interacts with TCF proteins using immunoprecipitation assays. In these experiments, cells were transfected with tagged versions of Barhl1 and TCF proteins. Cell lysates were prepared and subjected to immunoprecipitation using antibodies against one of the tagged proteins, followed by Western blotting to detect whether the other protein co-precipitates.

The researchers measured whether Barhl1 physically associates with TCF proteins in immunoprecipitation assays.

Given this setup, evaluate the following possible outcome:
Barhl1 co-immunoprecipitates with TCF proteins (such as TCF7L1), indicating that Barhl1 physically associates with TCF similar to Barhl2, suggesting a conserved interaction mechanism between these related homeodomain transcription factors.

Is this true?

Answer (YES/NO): YES